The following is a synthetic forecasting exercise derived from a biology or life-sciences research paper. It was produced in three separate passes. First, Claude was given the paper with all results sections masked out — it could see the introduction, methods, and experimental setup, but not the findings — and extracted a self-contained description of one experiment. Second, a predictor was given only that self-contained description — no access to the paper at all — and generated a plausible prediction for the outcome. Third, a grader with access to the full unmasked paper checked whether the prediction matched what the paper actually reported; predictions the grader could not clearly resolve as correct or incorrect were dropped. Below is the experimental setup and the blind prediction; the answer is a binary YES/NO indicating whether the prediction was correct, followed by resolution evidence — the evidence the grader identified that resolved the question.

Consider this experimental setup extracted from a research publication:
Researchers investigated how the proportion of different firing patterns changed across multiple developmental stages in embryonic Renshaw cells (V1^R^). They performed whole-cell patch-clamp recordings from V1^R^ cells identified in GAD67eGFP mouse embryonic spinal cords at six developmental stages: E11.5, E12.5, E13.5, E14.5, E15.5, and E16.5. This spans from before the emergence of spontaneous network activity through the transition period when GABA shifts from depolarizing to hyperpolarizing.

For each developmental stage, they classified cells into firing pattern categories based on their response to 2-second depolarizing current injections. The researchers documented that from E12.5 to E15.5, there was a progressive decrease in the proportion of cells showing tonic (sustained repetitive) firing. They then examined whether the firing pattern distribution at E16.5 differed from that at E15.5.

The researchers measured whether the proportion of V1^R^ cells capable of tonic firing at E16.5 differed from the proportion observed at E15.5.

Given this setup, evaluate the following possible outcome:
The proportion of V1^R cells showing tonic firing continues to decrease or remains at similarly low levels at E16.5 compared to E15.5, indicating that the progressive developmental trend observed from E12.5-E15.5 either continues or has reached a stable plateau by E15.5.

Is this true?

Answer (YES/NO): NO